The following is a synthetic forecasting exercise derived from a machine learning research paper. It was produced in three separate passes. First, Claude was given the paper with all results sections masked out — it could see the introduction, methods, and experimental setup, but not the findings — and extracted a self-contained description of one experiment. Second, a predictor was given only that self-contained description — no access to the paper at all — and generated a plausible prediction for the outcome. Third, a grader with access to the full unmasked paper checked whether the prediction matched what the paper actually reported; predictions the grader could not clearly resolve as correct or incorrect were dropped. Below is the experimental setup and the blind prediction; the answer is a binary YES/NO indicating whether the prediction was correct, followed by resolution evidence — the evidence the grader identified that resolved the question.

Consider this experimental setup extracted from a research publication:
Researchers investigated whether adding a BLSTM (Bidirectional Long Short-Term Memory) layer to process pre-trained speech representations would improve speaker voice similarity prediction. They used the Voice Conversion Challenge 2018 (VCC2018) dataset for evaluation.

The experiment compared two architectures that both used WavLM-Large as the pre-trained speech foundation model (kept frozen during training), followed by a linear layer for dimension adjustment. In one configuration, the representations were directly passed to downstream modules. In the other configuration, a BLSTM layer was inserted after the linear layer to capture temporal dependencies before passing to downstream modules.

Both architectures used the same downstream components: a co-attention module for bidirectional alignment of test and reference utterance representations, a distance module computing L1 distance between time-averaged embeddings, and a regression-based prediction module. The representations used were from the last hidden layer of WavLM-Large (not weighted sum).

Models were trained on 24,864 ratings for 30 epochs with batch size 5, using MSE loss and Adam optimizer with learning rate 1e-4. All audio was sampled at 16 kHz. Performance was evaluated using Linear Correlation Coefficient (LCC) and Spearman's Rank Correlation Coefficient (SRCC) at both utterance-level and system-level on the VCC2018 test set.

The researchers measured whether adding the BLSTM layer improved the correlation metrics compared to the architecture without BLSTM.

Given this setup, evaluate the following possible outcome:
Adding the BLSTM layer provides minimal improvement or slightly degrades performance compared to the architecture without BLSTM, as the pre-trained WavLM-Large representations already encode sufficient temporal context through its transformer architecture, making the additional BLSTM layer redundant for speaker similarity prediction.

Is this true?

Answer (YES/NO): YES